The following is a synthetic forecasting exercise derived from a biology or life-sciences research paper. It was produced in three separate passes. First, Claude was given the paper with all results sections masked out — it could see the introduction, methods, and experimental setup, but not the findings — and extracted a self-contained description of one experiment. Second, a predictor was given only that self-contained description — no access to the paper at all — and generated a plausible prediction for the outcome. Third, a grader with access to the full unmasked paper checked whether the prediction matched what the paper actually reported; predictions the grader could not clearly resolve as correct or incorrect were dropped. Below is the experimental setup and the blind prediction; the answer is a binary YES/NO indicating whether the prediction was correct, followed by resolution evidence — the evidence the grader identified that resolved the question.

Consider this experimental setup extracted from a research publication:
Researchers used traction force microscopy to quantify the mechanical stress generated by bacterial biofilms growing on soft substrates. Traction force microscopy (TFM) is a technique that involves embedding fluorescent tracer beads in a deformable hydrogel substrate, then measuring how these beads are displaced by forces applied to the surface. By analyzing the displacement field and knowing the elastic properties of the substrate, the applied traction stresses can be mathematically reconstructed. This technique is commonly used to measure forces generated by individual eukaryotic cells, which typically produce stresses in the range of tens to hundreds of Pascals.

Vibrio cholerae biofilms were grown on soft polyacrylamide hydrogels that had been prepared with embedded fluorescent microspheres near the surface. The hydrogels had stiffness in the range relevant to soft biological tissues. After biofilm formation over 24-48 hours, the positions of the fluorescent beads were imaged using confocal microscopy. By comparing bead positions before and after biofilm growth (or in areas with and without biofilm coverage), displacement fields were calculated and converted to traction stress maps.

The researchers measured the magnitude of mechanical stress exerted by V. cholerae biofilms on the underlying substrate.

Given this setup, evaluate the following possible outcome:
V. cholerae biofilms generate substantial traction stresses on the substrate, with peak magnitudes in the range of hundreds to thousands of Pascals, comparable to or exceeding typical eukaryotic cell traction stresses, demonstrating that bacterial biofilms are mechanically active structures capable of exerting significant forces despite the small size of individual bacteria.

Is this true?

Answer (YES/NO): NO